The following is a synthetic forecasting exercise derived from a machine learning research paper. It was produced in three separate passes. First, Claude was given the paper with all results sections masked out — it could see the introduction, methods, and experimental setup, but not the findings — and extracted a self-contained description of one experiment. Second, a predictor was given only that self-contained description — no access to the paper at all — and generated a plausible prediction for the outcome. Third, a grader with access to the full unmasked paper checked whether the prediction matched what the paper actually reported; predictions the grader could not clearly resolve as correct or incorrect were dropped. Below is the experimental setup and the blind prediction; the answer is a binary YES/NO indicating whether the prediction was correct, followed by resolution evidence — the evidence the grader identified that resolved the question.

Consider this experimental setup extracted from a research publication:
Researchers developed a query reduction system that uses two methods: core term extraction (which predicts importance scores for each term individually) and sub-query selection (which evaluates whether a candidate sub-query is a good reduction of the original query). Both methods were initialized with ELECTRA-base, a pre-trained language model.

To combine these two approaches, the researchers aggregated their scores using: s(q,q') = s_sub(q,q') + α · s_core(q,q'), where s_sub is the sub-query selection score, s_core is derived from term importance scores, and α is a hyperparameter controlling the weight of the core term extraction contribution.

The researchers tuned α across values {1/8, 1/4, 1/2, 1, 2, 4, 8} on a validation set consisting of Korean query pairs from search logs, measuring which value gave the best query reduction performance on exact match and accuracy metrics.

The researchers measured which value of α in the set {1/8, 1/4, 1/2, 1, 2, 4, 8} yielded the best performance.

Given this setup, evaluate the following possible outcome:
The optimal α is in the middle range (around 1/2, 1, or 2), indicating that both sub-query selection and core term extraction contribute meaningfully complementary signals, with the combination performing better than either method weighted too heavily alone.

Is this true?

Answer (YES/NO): NO